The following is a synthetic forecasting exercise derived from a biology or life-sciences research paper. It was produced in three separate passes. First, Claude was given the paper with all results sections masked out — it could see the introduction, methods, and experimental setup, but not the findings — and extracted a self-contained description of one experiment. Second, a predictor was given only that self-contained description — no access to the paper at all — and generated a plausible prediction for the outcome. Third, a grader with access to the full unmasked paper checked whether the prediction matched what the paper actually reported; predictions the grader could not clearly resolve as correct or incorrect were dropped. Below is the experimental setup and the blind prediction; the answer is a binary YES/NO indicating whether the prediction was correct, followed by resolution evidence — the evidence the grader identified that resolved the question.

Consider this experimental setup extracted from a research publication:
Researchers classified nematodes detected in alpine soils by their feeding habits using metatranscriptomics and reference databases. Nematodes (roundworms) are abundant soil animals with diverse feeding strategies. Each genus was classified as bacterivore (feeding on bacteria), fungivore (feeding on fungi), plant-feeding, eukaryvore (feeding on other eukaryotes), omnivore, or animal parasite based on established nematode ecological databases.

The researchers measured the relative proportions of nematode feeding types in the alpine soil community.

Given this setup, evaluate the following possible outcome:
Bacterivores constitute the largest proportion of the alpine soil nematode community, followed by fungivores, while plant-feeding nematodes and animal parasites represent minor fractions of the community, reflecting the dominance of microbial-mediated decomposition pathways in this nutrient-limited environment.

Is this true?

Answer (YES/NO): NO